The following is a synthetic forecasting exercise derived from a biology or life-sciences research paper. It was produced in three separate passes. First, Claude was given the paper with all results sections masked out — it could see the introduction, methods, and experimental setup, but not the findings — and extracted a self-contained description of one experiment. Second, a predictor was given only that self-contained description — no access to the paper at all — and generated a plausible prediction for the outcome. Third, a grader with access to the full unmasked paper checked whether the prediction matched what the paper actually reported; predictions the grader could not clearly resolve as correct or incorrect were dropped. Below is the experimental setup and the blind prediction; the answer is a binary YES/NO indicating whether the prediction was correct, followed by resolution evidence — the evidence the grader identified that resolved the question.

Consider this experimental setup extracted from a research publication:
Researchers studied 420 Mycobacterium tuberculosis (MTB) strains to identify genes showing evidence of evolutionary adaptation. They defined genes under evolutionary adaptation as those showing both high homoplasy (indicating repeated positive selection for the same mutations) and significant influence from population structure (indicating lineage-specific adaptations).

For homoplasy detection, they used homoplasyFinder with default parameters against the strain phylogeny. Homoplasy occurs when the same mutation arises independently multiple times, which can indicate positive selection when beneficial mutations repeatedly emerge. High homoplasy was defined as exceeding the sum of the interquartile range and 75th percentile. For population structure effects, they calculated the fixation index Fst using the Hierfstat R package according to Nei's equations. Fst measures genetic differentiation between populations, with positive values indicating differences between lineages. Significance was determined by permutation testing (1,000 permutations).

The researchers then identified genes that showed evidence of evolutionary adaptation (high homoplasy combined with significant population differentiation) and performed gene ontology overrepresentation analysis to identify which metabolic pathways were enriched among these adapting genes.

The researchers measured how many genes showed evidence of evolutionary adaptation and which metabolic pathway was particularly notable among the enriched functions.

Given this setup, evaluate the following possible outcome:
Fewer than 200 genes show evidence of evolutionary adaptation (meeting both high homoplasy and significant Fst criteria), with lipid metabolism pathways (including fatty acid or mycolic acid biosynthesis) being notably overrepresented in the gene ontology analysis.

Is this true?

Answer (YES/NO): YES